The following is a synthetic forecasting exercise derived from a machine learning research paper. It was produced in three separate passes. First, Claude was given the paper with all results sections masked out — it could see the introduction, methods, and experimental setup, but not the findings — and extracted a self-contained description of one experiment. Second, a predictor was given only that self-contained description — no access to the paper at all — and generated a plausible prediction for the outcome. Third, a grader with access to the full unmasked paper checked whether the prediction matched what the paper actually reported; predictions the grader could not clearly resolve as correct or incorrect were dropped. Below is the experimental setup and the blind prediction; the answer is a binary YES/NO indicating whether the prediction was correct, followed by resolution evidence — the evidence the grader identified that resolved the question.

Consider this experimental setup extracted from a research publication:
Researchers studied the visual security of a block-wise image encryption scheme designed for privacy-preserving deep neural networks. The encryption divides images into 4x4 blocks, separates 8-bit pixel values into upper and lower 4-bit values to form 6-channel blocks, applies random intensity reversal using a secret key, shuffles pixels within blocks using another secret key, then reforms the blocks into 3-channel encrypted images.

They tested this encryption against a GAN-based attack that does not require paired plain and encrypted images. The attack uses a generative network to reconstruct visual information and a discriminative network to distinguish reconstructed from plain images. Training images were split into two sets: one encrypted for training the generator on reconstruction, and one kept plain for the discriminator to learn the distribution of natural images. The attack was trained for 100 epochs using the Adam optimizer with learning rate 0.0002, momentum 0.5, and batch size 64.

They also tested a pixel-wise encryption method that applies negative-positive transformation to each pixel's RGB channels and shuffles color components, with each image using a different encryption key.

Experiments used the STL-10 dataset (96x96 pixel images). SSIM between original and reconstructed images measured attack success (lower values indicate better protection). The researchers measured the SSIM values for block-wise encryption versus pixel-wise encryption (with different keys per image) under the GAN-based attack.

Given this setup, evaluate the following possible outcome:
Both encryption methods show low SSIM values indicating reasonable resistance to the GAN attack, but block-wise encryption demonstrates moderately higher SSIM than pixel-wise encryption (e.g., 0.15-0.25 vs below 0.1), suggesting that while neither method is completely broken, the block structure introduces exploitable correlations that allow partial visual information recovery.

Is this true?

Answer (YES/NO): NO